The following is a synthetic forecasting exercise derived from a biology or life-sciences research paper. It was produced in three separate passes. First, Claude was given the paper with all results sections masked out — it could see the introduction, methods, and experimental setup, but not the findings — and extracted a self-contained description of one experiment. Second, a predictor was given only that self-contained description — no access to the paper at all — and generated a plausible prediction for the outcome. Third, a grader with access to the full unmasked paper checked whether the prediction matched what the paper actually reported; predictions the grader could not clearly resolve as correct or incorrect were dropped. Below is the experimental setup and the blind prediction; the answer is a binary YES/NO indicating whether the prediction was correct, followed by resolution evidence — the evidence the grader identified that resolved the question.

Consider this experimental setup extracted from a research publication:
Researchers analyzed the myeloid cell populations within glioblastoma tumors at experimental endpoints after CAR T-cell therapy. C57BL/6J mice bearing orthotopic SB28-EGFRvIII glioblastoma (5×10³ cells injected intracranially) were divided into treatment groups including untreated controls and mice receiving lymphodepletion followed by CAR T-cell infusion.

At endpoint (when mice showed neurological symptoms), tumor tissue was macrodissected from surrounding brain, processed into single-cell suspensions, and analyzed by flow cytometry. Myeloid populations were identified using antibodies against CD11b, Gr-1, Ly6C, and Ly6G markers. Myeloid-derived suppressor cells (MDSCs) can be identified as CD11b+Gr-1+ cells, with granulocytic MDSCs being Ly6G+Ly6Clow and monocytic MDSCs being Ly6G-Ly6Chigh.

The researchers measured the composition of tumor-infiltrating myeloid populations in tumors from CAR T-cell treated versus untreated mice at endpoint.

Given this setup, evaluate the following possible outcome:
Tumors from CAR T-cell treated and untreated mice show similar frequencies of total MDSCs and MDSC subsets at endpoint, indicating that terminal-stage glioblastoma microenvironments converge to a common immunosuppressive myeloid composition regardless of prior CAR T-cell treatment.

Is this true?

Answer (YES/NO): YES